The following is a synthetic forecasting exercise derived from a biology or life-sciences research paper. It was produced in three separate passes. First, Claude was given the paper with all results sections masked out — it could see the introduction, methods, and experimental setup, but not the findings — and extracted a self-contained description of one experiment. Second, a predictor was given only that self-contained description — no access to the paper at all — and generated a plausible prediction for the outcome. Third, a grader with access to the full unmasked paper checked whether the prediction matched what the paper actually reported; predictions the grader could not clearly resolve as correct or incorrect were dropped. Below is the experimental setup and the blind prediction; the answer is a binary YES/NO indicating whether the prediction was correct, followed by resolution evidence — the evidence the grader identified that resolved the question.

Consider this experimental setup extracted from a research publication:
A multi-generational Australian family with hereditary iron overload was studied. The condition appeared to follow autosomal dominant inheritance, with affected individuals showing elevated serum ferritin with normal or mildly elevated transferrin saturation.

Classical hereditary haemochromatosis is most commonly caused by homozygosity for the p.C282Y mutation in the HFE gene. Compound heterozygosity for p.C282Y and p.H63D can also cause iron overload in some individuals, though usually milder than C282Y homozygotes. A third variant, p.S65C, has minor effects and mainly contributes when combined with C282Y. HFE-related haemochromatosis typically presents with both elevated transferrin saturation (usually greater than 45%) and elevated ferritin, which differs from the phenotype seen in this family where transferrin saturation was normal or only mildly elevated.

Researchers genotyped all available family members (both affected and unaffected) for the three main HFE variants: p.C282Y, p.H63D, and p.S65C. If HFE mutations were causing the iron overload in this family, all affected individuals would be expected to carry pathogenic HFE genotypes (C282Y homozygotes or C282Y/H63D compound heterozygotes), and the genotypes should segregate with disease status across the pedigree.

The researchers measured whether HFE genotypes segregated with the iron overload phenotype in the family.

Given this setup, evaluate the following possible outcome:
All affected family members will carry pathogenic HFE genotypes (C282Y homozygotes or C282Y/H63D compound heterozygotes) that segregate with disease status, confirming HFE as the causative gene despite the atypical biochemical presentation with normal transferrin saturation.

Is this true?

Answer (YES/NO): NO